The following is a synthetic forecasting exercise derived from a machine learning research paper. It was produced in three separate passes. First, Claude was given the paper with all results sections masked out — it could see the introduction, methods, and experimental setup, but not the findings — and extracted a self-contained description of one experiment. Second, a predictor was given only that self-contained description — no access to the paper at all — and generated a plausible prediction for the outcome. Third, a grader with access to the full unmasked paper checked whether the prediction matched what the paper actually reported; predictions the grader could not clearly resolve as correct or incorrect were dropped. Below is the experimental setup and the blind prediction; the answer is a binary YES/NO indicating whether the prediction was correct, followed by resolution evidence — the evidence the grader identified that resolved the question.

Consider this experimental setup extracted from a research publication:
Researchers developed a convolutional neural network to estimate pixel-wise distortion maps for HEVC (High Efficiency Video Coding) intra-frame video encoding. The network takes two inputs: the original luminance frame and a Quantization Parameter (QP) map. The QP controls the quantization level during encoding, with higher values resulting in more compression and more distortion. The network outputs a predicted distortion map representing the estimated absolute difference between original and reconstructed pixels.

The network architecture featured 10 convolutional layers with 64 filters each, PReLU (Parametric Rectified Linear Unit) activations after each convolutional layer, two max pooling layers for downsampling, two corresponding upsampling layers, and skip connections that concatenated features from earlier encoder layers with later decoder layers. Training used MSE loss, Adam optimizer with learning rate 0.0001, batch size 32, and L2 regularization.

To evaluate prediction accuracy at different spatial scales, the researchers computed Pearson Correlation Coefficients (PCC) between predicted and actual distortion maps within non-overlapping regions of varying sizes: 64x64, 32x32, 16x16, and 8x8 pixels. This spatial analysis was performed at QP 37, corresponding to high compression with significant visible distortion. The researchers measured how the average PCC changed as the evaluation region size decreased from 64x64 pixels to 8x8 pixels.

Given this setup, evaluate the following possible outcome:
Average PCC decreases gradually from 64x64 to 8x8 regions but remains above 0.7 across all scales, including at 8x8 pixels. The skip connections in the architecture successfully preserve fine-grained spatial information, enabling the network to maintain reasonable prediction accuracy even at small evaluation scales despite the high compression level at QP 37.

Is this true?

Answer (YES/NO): YES